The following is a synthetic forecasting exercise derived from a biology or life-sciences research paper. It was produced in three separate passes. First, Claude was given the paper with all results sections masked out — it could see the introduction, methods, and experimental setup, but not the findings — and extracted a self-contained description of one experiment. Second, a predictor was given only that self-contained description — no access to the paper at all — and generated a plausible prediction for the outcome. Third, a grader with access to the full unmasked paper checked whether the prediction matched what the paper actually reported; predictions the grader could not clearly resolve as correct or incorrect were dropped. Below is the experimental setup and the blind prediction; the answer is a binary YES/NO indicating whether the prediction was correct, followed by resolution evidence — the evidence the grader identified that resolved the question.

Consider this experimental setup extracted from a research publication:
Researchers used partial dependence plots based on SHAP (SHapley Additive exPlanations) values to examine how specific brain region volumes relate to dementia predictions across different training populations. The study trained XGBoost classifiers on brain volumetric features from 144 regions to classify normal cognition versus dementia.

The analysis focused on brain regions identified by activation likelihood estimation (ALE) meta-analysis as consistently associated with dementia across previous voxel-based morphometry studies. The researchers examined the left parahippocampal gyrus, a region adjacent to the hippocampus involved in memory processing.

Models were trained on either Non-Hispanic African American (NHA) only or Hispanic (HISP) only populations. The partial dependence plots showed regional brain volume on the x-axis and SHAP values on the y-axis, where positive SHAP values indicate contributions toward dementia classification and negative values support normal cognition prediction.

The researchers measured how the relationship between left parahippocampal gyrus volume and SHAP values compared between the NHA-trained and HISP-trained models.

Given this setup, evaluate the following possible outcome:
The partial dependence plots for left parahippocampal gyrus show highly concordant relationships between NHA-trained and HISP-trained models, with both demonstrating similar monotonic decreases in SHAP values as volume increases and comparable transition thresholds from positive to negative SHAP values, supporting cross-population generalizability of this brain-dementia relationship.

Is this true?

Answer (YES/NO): NO